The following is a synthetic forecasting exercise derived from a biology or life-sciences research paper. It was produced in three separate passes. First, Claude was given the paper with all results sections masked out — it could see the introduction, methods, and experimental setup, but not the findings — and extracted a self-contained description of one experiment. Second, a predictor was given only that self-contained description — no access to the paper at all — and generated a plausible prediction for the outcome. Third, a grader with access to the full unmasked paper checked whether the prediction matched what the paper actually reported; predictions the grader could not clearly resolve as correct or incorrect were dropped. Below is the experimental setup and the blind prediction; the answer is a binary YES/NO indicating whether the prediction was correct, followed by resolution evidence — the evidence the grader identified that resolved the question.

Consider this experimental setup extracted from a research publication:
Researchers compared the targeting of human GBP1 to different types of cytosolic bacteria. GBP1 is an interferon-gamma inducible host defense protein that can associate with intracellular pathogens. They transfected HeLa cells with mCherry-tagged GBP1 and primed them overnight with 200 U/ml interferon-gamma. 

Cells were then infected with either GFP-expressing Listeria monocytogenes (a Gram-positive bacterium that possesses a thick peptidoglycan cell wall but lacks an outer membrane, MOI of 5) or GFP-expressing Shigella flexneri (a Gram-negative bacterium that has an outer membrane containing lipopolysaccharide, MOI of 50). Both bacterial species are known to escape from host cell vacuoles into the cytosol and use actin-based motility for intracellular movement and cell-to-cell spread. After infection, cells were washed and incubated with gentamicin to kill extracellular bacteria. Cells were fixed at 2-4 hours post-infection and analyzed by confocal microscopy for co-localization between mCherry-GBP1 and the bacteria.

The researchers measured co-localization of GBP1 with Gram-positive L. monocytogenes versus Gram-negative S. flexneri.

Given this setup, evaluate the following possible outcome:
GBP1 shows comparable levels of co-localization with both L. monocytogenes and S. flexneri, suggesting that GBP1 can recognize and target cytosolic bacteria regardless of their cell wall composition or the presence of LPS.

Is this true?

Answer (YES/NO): NO